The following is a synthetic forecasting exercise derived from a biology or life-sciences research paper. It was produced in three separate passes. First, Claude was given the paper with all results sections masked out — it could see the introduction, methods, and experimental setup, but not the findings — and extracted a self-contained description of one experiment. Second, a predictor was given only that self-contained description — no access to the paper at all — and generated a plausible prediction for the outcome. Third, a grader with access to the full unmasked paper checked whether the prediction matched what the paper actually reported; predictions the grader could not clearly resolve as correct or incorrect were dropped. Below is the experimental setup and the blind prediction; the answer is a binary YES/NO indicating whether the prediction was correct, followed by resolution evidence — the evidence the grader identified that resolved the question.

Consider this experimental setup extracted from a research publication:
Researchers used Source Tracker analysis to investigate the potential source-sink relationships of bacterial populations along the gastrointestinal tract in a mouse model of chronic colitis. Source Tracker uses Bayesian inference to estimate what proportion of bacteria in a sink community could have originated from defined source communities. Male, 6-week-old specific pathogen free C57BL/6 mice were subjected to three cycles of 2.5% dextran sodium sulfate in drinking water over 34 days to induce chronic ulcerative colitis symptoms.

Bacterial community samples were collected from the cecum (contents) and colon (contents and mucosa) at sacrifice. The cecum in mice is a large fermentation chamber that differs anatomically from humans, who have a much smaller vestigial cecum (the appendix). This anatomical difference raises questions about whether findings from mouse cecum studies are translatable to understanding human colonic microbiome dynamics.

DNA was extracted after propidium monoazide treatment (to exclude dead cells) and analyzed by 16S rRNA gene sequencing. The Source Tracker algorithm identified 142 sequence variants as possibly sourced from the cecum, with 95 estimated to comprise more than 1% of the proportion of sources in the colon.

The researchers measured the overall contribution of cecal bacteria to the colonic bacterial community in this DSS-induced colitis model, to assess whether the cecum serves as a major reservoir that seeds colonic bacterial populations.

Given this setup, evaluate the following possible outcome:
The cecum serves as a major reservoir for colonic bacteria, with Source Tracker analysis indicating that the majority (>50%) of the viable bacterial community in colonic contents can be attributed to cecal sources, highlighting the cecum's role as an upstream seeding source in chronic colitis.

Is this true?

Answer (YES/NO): NO